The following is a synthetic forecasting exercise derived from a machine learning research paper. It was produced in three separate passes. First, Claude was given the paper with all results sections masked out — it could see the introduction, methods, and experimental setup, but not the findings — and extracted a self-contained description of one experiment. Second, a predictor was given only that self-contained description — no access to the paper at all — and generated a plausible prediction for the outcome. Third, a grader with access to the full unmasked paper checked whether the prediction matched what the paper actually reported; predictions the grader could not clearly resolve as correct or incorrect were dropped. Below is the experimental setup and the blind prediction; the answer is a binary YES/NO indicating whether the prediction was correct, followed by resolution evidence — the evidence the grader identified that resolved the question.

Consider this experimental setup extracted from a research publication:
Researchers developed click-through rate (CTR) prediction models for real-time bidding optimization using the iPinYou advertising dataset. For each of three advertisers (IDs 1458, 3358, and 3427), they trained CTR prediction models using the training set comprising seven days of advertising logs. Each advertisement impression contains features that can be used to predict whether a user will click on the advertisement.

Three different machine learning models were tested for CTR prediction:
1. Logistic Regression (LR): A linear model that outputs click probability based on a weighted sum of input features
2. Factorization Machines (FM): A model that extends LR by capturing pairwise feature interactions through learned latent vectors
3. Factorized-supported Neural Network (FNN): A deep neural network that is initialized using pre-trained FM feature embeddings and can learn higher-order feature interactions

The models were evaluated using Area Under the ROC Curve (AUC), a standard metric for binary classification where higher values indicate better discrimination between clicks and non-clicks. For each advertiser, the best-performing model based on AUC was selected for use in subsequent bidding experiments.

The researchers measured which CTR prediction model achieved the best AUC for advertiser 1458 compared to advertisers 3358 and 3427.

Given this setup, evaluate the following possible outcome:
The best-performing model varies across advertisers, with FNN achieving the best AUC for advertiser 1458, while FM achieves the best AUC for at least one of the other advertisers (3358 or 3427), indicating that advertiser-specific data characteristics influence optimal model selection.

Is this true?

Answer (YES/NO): YES